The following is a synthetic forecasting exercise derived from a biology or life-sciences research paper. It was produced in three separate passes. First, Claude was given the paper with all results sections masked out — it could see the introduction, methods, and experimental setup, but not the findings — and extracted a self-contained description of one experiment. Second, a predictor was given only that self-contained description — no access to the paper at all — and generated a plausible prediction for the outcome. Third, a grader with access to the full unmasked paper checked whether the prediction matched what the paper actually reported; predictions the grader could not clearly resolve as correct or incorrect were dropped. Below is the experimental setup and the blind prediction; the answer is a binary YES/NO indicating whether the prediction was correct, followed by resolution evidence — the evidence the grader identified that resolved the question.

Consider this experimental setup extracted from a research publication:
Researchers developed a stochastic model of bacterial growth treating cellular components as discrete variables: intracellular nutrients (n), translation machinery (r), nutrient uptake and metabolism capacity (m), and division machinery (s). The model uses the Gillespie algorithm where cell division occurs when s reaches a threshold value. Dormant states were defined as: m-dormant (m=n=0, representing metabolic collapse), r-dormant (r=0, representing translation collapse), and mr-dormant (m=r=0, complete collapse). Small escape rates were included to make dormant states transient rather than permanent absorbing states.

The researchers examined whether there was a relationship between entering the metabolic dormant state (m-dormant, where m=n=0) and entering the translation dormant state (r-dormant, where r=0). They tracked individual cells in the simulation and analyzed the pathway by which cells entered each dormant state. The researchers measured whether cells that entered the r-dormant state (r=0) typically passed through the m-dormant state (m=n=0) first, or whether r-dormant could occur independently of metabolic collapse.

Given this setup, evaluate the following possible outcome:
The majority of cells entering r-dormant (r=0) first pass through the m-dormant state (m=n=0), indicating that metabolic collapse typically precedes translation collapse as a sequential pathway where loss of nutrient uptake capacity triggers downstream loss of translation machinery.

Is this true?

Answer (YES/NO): YES